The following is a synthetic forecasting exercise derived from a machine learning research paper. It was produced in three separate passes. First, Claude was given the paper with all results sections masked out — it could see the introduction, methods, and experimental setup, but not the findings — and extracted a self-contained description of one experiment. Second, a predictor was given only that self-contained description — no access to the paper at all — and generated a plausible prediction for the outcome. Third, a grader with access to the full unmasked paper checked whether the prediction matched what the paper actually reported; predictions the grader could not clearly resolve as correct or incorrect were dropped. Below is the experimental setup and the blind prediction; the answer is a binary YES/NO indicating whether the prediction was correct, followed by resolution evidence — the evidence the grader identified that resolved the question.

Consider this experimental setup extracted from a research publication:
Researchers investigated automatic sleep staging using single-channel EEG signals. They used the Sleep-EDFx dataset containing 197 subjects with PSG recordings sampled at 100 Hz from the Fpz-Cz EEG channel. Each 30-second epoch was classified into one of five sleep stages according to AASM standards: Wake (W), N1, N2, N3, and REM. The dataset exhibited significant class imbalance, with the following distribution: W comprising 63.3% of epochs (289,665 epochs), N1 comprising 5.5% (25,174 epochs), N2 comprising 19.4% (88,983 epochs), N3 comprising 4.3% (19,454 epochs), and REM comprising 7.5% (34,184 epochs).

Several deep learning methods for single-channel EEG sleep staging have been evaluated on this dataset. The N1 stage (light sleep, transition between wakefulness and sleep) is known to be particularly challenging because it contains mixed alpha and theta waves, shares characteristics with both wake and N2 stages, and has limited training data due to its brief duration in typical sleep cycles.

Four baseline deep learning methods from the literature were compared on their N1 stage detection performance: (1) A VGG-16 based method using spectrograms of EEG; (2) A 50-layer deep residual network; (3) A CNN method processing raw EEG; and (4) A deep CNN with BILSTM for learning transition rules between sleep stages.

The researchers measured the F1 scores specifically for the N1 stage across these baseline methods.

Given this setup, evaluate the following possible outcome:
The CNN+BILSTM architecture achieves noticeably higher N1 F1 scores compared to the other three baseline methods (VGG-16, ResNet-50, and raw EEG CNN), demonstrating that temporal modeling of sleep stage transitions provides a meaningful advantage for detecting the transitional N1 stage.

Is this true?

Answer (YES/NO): NO